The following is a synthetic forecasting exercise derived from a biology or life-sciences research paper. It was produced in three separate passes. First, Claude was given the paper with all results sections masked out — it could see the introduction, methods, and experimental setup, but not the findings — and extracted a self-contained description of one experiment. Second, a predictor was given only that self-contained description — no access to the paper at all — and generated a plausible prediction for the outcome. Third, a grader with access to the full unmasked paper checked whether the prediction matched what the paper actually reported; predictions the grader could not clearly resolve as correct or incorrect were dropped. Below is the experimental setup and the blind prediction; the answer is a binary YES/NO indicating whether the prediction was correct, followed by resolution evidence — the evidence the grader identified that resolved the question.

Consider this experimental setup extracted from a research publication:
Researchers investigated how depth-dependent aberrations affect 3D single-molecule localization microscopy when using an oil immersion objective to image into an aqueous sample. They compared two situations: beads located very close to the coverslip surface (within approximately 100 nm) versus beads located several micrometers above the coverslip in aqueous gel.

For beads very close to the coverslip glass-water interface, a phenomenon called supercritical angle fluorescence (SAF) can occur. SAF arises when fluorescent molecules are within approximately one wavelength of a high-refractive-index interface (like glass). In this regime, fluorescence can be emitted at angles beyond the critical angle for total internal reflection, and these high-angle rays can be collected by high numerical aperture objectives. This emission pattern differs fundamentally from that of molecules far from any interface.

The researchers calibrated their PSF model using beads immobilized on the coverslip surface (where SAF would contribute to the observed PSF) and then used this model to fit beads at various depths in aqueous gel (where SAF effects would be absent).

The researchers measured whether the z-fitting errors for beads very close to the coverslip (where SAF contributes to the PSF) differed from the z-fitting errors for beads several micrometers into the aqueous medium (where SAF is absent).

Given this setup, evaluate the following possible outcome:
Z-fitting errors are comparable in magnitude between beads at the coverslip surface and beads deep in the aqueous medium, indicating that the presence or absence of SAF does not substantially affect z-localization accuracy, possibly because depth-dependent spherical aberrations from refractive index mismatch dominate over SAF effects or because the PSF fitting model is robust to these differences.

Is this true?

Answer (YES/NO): NO